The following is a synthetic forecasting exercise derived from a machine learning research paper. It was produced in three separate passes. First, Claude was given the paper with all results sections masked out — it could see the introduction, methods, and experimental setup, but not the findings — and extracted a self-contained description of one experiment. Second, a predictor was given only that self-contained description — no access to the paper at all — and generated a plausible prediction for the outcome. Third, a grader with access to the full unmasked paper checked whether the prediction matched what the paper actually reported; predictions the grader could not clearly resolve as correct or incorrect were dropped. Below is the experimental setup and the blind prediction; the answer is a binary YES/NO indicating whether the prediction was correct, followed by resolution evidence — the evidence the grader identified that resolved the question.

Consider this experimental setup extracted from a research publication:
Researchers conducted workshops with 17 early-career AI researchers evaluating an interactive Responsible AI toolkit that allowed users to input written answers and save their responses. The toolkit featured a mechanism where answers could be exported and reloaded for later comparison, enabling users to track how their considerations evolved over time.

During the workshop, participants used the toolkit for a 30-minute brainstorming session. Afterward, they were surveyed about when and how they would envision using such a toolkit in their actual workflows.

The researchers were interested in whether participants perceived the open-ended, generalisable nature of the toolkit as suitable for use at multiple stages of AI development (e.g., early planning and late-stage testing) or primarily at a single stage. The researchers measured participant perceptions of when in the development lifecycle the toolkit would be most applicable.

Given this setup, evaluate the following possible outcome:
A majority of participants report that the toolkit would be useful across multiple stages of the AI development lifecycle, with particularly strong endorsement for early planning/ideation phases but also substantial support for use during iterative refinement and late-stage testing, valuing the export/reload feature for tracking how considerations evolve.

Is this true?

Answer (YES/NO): NO